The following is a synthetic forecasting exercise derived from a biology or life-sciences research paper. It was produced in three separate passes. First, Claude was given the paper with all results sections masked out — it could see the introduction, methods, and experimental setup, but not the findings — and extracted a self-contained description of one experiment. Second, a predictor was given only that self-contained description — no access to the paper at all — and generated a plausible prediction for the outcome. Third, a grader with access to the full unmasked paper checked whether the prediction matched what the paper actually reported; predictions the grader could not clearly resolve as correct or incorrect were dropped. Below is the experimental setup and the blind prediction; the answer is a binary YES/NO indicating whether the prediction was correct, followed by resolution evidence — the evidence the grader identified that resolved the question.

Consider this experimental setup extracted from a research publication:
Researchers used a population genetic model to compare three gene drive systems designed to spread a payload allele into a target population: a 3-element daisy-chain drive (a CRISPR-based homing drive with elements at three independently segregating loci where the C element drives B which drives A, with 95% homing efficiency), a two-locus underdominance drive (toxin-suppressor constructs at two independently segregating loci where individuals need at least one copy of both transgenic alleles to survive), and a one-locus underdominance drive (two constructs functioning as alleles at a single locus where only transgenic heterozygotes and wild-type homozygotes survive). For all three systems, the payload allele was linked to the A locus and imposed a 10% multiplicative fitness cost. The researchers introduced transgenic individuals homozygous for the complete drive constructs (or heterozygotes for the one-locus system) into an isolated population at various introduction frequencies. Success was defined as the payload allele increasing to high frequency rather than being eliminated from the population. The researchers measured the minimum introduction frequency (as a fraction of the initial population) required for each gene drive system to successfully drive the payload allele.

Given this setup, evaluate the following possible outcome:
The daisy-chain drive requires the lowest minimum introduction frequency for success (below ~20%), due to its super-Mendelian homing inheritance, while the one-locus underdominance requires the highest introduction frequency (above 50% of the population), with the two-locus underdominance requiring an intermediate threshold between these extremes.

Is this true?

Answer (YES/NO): YES